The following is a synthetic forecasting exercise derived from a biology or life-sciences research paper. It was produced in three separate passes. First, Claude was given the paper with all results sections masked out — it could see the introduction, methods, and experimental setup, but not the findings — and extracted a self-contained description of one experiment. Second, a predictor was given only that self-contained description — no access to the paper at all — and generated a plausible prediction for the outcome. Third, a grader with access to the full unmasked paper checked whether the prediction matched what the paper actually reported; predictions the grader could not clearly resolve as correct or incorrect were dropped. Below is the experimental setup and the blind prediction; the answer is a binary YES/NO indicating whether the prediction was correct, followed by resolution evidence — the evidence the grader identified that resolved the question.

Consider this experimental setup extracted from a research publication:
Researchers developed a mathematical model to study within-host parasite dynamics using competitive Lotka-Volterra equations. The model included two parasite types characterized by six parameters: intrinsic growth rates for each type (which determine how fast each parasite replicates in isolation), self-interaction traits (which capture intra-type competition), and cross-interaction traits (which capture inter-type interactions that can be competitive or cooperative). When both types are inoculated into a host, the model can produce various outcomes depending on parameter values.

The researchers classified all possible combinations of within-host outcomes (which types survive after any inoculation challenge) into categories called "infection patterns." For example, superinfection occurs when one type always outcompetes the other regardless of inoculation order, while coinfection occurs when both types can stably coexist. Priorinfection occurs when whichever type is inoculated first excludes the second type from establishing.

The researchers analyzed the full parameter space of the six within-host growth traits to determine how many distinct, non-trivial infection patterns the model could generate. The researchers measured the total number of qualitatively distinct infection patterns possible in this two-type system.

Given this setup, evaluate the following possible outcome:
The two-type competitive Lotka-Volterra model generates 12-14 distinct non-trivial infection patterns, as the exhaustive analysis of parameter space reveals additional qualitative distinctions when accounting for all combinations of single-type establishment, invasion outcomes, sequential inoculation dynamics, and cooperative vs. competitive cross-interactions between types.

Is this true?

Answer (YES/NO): NO